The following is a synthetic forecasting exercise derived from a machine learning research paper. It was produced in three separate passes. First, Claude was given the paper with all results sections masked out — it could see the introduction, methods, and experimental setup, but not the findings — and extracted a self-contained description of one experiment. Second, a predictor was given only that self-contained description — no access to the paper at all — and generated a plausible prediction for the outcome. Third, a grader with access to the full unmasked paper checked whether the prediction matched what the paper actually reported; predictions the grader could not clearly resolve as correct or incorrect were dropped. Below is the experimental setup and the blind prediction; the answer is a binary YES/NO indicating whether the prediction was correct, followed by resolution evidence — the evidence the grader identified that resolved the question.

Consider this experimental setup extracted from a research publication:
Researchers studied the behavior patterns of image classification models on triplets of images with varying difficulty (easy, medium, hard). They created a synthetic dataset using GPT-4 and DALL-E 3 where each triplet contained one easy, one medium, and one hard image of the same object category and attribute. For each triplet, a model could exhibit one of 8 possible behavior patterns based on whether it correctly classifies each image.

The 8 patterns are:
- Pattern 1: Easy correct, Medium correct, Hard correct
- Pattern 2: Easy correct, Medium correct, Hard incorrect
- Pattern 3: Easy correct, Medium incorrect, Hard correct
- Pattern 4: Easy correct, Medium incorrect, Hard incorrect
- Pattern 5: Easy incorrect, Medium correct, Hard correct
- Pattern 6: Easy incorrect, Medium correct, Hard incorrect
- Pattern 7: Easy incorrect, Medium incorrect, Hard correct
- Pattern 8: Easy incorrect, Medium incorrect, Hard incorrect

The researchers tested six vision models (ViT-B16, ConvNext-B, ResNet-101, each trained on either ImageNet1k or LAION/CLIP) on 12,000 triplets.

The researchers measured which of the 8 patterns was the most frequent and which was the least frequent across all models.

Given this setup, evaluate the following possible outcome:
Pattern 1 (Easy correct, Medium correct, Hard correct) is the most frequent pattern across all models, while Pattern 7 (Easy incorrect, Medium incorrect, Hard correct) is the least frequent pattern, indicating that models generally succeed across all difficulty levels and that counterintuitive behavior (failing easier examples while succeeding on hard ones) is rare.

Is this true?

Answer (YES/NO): NO